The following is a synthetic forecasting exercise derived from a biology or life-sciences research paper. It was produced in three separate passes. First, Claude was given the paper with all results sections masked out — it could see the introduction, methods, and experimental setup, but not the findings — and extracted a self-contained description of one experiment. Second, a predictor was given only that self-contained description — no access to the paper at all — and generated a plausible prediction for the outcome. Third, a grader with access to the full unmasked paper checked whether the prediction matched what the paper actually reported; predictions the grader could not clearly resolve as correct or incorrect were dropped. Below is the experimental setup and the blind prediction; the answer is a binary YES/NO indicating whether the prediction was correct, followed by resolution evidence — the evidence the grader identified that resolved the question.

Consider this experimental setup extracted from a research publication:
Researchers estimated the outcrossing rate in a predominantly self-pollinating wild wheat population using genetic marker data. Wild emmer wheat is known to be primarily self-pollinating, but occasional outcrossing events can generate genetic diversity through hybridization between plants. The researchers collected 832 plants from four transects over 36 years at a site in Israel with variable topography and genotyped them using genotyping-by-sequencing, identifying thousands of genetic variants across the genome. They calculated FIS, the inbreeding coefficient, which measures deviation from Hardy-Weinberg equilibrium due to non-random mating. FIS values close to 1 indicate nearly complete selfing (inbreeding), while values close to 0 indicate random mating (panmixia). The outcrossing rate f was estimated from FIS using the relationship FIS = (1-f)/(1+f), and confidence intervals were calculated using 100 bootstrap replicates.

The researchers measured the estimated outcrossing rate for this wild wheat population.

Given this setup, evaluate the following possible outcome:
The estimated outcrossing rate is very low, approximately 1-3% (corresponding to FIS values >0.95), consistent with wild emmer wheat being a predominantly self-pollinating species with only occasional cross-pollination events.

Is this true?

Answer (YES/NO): NO